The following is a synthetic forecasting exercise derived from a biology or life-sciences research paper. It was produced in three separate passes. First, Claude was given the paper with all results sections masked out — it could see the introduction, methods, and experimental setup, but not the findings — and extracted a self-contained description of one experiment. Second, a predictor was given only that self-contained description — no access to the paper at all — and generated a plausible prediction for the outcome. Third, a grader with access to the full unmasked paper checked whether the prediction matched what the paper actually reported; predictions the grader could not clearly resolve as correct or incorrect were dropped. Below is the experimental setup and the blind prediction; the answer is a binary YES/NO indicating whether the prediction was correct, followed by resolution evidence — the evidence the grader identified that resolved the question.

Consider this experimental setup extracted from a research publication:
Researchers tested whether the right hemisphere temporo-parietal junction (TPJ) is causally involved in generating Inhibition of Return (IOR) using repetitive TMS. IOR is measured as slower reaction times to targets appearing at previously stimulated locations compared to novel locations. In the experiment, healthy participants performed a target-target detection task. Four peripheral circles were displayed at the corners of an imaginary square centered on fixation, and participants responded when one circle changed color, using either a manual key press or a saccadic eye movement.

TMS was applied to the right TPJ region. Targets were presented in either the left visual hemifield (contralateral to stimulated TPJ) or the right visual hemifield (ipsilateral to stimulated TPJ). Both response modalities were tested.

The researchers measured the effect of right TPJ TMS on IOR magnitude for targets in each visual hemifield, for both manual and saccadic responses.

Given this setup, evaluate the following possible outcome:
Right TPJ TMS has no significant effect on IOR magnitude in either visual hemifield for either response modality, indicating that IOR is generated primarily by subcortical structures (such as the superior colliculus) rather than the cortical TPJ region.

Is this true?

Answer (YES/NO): NO